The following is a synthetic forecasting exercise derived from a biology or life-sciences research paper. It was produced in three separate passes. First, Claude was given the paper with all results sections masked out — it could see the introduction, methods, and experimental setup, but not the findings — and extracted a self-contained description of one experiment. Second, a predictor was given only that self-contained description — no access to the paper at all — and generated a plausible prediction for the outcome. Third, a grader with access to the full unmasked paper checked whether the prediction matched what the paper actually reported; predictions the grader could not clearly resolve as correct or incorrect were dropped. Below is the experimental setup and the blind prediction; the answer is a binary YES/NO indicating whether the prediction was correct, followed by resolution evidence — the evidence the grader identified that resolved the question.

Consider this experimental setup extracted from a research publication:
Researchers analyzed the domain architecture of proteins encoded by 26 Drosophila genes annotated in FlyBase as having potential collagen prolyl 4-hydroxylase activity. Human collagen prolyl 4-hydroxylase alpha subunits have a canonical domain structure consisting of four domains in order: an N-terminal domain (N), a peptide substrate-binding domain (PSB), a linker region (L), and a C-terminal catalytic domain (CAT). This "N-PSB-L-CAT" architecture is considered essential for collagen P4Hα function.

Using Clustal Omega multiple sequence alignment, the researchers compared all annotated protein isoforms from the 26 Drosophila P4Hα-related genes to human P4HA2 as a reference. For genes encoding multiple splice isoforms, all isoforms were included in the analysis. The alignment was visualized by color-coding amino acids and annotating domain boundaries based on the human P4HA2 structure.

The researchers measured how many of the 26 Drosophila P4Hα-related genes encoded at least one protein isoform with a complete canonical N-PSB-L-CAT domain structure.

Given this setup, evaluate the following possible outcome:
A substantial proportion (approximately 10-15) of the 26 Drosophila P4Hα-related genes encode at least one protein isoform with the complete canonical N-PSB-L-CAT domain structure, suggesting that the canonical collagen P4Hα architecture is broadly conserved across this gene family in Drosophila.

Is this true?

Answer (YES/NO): NO